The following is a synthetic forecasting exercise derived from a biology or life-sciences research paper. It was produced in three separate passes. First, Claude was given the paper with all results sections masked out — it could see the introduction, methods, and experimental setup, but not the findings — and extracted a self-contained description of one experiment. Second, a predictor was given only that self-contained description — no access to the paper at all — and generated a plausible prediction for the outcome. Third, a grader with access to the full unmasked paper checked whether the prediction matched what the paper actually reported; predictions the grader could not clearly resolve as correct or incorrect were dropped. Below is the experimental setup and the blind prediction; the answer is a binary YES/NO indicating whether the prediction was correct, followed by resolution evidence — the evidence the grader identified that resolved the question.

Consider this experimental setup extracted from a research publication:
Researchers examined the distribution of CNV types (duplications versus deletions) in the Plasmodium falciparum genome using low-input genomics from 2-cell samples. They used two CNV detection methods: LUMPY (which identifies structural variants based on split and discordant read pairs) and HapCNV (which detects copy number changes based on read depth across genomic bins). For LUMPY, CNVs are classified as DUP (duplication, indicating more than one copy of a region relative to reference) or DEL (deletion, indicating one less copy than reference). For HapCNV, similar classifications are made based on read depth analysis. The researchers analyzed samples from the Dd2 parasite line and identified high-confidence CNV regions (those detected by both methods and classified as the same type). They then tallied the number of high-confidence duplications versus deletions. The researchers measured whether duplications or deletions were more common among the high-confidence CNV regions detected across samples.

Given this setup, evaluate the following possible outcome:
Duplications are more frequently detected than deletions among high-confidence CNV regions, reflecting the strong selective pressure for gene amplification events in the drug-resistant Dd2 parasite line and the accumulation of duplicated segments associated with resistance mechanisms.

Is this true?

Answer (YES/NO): NO